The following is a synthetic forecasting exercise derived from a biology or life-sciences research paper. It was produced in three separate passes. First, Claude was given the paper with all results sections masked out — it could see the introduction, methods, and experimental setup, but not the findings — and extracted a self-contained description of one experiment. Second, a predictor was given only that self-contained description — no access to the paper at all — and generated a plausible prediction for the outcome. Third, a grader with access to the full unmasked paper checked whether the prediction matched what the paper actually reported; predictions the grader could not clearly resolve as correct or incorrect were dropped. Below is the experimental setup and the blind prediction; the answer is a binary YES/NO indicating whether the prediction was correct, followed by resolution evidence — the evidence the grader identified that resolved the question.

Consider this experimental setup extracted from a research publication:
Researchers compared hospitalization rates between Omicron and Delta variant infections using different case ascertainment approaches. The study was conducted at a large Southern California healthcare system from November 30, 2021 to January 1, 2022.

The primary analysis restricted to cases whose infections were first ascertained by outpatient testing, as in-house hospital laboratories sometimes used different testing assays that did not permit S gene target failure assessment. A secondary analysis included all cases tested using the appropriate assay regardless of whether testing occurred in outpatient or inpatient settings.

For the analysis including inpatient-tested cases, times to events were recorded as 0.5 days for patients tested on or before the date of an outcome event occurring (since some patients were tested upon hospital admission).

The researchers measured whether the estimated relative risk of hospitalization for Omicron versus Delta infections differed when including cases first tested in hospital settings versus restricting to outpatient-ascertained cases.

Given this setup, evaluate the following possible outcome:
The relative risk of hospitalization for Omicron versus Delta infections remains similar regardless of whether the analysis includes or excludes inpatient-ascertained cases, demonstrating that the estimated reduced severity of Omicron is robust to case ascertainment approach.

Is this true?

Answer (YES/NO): NO